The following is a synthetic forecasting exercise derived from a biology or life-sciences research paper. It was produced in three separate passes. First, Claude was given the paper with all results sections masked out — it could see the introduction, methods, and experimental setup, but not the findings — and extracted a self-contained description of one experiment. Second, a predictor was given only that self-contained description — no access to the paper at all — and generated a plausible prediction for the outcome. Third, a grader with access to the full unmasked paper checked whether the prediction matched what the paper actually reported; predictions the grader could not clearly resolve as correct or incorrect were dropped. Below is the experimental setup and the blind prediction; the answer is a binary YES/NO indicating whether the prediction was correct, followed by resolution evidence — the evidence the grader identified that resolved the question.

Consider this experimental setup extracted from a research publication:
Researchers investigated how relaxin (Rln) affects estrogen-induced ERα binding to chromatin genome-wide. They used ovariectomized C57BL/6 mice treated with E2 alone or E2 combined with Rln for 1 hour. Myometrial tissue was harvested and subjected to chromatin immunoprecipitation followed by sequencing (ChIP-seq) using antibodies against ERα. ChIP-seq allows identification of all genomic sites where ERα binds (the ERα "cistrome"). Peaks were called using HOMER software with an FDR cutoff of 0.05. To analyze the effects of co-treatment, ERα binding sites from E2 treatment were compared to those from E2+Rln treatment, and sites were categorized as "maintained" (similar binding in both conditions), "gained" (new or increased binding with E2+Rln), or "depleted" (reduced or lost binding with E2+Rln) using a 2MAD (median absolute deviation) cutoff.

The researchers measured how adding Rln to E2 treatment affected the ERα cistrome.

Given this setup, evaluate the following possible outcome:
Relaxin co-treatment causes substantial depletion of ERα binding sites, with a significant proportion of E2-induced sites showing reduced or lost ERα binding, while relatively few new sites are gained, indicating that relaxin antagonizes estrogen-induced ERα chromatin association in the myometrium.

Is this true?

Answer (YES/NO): YES